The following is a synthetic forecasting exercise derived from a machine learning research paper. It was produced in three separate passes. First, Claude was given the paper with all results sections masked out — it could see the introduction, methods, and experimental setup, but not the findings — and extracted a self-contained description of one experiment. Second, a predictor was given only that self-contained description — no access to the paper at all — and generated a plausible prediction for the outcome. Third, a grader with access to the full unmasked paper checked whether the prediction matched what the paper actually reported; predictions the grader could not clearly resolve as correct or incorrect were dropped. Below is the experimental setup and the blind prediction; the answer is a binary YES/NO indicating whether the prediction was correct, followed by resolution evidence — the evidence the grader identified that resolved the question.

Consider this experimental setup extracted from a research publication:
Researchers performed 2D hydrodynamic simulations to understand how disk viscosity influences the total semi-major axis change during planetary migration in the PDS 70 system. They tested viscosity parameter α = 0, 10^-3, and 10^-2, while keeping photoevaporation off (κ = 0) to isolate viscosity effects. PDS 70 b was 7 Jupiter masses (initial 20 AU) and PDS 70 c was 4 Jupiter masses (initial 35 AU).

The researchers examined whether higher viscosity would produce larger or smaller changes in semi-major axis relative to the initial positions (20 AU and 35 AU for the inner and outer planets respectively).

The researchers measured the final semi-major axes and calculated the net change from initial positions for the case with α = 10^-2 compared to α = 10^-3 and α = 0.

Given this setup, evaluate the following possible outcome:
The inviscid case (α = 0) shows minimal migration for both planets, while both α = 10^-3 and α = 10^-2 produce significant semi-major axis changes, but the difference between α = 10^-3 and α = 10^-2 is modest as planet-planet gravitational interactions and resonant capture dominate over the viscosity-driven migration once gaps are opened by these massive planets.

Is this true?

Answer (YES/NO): NO